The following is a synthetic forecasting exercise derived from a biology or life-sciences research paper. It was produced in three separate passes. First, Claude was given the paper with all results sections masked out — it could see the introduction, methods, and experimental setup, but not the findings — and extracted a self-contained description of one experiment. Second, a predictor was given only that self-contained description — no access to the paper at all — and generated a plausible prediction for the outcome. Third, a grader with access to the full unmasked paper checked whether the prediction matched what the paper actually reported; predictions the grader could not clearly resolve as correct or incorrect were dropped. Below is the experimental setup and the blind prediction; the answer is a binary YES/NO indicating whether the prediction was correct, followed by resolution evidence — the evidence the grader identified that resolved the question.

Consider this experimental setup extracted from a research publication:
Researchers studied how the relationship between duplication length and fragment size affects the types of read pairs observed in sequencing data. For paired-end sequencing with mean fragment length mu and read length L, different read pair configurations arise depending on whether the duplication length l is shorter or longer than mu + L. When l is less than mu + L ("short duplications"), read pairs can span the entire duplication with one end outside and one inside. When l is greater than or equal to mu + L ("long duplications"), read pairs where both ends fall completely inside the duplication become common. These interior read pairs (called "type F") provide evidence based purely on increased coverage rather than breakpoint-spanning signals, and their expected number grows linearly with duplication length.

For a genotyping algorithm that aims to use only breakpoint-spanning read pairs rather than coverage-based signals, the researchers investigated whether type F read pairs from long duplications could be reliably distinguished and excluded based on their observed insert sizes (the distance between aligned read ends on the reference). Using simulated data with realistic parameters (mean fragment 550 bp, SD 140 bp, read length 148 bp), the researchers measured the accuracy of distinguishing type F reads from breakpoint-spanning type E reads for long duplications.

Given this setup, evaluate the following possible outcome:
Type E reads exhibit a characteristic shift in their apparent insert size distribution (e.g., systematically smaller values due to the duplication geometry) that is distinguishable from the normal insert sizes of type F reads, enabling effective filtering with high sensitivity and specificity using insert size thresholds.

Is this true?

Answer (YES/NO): YES